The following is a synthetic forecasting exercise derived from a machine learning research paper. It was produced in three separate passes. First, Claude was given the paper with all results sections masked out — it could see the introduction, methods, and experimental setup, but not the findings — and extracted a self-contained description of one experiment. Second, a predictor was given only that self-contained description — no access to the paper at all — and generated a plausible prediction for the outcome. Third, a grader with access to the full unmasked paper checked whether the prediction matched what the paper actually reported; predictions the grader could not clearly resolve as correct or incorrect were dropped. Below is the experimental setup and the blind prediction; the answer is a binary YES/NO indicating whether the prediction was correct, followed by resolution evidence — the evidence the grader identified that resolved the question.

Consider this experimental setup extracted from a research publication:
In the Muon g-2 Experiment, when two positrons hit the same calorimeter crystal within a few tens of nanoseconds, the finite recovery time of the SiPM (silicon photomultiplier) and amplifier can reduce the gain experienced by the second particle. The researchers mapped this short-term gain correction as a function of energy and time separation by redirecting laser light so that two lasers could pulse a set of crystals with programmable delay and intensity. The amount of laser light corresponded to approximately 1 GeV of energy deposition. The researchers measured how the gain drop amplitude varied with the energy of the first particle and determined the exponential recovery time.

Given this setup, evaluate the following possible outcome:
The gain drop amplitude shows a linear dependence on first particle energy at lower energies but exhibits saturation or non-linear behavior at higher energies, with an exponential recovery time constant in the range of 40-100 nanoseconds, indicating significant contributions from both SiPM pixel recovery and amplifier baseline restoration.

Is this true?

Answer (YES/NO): NO